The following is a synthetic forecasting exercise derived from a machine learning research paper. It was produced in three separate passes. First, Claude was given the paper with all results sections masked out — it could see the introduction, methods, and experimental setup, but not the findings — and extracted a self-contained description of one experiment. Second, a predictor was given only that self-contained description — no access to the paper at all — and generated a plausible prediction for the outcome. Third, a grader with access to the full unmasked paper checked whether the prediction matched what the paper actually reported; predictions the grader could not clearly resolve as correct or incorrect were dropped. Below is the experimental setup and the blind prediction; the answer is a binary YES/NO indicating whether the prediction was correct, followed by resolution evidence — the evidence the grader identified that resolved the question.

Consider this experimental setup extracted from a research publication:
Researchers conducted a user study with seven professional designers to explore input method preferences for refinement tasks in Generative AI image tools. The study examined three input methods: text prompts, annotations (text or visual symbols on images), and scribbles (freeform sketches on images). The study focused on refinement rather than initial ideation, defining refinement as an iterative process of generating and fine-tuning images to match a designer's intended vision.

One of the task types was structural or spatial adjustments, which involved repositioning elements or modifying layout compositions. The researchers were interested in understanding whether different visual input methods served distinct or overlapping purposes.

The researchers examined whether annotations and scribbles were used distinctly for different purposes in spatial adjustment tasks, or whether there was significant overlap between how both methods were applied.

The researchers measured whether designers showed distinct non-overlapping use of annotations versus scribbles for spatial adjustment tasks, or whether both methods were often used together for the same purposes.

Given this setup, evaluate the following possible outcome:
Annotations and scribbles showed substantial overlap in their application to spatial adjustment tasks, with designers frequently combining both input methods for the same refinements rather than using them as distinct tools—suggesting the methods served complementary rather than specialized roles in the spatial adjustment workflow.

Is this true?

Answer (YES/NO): NO